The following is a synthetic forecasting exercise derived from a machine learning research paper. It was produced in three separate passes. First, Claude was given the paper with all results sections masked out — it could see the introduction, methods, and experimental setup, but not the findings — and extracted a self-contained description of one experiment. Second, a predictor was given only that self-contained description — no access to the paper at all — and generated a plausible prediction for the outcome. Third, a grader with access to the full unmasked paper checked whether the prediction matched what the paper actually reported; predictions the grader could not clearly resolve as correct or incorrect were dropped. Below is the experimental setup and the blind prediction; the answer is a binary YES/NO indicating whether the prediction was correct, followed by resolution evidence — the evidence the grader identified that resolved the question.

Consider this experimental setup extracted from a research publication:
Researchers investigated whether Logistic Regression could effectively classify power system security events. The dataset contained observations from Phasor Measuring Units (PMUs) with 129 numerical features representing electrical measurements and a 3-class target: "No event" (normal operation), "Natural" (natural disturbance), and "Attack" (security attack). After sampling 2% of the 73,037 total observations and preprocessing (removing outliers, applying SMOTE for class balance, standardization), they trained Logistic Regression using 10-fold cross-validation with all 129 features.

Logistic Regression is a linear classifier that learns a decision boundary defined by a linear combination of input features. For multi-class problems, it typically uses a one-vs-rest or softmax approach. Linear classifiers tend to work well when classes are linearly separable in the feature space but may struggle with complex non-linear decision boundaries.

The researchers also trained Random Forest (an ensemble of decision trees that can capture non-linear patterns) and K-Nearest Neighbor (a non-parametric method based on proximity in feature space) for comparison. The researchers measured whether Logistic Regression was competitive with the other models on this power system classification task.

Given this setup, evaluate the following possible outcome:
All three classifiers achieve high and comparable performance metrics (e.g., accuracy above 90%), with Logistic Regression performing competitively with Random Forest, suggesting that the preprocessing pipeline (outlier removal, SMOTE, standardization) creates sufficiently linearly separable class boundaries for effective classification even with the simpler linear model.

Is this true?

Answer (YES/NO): NO